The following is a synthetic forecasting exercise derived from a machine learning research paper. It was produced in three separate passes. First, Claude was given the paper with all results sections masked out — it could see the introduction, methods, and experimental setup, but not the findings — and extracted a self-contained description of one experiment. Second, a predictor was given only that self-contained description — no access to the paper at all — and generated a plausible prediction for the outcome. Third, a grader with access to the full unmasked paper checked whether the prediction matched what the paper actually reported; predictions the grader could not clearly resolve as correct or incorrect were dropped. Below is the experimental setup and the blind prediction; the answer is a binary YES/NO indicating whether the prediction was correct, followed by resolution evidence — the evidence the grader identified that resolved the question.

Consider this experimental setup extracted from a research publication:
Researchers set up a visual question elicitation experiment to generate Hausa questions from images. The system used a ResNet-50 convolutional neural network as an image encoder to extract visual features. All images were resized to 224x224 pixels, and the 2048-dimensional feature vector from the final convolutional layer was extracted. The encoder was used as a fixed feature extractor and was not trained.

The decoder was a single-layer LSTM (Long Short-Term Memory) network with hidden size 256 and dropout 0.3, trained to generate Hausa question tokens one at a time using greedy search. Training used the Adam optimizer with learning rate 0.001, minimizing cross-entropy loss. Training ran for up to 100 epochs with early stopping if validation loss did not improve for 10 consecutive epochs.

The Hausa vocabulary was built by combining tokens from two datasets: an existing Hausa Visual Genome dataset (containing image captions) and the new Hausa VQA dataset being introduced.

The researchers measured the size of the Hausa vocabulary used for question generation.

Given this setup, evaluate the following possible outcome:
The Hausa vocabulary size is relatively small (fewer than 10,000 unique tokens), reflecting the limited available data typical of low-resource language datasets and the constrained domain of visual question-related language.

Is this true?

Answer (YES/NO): YES